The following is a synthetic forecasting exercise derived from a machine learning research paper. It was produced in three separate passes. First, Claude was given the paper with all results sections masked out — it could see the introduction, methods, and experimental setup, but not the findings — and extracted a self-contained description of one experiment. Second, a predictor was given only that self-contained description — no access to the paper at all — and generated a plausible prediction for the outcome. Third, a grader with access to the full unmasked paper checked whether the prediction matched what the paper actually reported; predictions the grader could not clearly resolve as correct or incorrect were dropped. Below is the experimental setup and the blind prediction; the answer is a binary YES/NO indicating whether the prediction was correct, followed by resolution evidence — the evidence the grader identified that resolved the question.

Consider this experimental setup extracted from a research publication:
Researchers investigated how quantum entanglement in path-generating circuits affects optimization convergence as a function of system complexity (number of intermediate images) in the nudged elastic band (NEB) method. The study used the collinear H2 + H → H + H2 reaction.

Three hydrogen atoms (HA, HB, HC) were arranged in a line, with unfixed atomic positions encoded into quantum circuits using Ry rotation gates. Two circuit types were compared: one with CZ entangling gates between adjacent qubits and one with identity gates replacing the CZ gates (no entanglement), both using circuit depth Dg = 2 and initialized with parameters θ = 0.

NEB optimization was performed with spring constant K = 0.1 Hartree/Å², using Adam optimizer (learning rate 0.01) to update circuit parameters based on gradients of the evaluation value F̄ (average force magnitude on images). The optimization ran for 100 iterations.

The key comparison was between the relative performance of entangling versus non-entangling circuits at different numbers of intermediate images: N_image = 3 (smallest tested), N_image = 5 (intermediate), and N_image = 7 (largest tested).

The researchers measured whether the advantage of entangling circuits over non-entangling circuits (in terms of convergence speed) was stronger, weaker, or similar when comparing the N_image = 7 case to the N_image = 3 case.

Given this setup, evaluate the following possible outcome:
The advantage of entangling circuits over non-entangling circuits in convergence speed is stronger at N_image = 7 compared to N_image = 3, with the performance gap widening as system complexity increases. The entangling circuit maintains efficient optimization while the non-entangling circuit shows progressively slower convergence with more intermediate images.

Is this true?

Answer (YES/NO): YES